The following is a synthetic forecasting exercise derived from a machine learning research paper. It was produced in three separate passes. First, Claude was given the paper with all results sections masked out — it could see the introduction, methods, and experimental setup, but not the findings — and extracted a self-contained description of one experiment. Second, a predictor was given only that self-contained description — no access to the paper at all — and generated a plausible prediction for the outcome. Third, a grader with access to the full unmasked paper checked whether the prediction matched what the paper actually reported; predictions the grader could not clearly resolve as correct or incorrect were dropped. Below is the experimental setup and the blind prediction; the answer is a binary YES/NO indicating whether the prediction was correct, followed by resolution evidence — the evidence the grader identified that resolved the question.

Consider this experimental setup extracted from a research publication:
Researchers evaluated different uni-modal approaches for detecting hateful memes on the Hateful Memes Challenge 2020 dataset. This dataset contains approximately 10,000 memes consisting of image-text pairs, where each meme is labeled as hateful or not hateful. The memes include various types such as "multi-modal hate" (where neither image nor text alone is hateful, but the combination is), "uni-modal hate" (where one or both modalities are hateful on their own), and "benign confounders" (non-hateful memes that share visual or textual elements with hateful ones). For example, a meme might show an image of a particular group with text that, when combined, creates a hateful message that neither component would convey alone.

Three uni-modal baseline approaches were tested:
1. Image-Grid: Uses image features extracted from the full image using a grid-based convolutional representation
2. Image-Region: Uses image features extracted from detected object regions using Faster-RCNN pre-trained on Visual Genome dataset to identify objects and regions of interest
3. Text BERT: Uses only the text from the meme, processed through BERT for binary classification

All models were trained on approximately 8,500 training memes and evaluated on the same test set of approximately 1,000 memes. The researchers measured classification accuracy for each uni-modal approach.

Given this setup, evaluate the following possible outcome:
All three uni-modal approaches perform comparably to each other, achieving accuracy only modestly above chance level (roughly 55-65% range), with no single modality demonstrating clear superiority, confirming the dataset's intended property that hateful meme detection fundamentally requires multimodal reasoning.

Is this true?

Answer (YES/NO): NO